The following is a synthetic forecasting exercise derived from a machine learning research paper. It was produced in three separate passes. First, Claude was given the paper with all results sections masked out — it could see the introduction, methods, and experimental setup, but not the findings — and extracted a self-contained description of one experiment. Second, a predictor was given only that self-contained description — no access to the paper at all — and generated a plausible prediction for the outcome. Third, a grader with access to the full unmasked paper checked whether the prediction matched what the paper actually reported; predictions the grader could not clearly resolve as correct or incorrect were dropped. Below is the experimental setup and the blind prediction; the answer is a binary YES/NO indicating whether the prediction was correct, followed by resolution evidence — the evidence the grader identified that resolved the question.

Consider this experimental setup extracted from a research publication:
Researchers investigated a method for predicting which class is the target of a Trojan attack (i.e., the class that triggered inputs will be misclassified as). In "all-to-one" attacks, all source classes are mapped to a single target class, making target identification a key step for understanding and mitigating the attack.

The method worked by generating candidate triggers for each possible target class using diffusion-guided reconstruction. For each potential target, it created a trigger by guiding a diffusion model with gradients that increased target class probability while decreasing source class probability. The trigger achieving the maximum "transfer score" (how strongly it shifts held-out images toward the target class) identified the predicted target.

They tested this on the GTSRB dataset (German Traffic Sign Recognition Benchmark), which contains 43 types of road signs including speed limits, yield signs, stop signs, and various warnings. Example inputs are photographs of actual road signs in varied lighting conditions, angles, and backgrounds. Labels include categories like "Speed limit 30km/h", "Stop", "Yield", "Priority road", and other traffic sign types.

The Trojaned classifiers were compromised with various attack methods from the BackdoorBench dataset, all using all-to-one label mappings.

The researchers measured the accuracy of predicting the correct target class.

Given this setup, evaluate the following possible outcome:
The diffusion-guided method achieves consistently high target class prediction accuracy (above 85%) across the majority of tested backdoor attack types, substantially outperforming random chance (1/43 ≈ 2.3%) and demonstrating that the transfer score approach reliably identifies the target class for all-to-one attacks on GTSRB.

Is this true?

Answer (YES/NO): NO